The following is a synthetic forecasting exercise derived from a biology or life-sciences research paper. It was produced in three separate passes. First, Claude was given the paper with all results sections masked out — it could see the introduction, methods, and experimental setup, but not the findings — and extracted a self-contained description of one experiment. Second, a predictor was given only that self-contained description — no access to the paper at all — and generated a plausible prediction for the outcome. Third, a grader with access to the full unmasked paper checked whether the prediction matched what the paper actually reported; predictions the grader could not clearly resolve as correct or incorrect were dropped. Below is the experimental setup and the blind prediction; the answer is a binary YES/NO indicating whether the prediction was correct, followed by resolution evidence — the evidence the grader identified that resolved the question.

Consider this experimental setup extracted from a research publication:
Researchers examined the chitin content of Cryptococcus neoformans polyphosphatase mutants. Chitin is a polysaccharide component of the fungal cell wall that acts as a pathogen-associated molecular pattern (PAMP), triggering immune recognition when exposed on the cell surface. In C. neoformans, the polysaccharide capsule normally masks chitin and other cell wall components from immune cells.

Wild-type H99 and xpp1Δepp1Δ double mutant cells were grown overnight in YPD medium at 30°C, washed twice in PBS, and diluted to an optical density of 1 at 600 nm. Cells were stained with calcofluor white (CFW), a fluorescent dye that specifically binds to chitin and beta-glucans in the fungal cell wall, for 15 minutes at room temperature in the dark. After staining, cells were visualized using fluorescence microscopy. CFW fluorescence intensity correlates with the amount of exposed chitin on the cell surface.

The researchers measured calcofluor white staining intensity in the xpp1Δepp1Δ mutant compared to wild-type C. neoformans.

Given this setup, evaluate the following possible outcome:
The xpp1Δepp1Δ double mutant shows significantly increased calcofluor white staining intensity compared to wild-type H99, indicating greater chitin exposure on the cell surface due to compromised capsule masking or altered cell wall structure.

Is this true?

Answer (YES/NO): NO